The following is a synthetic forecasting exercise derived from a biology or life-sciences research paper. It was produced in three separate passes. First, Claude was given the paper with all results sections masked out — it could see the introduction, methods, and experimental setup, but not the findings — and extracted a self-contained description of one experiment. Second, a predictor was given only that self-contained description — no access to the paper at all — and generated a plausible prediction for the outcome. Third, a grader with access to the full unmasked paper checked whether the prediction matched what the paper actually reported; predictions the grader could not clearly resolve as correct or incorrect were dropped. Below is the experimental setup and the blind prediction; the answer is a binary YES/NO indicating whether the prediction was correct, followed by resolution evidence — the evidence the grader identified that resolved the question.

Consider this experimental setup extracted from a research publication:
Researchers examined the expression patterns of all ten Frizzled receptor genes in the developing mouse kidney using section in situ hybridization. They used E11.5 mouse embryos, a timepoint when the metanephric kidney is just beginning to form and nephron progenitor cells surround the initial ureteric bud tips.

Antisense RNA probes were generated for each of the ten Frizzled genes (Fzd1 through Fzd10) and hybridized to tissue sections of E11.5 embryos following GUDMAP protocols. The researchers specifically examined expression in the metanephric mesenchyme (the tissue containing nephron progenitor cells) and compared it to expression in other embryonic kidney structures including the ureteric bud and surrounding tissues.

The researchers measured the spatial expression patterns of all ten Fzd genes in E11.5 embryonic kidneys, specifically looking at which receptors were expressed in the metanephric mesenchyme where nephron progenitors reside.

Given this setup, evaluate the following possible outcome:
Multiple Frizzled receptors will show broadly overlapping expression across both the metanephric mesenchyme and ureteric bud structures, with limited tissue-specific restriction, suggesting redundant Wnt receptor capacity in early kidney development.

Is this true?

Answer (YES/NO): NO